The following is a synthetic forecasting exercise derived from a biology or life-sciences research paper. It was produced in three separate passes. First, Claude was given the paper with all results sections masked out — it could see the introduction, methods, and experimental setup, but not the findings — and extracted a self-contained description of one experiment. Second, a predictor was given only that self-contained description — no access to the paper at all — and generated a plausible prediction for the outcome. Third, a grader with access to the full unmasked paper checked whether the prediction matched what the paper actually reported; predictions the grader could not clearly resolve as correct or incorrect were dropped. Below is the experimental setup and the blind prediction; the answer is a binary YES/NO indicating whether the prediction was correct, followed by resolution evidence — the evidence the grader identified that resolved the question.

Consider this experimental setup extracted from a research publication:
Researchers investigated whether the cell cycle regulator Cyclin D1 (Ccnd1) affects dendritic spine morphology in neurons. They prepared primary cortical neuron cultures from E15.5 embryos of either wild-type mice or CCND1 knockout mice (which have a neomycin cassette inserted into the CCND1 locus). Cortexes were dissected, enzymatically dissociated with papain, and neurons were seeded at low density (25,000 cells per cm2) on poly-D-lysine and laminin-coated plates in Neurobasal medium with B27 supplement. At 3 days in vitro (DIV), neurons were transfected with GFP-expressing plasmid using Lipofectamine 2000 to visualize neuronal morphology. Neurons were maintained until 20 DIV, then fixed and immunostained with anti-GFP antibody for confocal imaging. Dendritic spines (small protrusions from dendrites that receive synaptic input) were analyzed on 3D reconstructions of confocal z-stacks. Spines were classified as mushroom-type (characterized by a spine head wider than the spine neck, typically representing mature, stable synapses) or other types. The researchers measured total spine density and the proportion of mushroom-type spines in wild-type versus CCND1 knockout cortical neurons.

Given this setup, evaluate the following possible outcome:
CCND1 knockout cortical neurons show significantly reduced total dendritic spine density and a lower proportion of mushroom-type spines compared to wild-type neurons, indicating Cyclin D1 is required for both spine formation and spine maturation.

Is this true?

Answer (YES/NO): NO